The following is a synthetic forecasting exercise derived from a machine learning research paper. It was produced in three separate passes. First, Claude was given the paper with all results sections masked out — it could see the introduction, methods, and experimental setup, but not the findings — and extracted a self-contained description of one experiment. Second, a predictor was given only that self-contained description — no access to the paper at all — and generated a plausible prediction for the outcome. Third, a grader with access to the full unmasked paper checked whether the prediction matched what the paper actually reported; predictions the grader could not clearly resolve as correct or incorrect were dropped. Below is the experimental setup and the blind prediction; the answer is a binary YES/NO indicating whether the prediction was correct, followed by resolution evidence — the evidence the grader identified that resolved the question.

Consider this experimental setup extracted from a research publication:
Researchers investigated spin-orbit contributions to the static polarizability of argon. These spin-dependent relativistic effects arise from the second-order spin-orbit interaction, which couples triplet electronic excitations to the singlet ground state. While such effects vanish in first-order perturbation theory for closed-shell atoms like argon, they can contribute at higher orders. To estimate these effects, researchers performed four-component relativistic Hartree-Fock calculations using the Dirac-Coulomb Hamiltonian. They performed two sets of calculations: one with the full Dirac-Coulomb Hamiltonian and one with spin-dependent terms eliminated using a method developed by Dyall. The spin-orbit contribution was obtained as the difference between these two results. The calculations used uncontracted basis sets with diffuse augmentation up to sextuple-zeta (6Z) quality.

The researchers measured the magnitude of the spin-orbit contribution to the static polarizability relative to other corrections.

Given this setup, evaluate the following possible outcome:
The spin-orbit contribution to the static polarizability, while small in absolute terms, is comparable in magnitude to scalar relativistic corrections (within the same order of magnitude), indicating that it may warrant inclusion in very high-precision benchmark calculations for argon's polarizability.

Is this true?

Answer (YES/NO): NO